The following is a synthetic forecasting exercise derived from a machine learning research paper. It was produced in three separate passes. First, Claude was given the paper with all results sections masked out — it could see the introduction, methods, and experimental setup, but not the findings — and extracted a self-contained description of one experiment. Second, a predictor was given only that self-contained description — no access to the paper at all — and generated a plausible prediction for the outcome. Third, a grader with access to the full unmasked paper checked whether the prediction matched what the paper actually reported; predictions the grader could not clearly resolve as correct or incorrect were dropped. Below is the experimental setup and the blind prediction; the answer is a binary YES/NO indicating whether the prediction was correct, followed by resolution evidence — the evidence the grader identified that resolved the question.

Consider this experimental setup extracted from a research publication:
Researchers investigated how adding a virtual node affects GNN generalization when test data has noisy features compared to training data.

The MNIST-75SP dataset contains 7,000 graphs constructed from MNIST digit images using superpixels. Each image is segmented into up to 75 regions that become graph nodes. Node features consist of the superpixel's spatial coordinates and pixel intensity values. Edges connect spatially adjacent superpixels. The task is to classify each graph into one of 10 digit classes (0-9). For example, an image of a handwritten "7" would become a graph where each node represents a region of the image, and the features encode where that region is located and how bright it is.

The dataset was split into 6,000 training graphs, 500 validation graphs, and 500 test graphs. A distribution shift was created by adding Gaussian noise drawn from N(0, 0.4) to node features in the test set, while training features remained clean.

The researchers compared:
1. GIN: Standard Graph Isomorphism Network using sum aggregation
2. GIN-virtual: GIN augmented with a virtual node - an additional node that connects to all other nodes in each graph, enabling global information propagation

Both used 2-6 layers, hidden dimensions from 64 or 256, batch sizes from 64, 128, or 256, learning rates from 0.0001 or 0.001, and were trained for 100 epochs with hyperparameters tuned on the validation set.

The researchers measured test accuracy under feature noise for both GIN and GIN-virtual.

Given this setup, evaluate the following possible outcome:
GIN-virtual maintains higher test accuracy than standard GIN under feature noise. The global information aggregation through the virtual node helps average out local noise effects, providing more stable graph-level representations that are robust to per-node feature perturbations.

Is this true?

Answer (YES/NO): NO